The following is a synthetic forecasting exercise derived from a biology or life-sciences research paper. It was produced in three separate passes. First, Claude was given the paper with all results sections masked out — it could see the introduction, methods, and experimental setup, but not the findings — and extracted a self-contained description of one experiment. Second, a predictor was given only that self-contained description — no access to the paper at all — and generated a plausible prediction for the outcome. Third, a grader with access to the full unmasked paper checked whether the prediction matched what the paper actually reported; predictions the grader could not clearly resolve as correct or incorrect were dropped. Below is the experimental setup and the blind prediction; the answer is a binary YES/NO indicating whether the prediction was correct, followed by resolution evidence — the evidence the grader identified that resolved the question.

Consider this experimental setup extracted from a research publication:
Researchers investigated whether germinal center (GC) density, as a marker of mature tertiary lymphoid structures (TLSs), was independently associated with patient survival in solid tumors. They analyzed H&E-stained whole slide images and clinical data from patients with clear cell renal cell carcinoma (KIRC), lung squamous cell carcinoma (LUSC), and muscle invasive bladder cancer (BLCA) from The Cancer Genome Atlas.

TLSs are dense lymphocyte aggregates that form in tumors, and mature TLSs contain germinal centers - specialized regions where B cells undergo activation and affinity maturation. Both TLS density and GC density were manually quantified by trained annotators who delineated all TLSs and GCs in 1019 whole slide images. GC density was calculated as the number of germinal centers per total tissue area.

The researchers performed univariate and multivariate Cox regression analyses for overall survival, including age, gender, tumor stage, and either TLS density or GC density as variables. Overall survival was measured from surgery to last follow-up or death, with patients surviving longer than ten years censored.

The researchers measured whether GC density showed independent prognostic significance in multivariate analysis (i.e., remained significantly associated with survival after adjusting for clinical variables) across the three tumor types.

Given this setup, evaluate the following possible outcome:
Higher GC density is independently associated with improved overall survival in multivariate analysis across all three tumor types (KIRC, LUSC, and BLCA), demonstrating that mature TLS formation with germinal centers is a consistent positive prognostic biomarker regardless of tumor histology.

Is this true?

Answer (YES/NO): NO